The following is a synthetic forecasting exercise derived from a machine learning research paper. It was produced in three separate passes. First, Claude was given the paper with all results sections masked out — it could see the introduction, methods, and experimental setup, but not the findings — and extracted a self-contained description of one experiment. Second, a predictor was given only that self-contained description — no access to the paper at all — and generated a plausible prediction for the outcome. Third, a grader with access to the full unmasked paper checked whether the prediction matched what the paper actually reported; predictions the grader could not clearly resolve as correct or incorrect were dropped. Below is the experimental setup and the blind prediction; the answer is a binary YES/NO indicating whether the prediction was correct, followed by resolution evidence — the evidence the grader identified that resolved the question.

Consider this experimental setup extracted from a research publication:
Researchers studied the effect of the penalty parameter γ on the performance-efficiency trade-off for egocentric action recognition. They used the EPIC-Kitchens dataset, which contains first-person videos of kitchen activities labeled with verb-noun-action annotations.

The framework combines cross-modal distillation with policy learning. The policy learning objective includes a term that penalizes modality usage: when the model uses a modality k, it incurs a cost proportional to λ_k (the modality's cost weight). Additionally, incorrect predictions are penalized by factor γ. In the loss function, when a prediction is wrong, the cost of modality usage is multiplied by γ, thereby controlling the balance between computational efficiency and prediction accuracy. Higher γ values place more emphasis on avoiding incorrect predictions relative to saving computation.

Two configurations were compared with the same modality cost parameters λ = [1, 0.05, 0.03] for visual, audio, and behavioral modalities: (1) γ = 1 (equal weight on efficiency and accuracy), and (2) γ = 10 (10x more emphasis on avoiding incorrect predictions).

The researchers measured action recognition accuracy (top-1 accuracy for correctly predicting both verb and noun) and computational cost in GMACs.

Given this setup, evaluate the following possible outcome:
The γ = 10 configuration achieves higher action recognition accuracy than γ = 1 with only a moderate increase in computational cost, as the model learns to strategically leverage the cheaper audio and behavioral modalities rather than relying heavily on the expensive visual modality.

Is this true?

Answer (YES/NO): NO